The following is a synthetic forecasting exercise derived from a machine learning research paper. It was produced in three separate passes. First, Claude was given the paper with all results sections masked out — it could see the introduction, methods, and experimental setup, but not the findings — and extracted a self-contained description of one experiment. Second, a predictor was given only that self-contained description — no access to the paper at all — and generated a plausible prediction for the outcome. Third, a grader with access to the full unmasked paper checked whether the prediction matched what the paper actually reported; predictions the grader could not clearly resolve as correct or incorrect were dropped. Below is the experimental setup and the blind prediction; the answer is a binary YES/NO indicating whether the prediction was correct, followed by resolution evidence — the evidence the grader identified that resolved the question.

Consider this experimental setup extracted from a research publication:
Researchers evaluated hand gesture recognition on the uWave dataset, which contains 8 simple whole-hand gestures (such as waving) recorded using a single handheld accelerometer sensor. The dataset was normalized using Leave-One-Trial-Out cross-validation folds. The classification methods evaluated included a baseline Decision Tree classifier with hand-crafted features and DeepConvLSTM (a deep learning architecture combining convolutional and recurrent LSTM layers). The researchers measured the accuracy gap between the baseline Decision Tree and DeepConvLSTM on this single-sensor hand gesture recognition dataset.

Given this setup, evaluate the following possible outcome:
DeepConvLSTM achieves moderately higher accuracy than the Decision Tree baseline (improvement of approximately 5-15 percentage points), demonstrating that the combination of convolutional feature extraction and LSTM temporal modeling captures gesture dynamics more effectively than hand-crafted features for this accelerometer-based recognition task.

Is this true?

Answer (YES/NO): NO